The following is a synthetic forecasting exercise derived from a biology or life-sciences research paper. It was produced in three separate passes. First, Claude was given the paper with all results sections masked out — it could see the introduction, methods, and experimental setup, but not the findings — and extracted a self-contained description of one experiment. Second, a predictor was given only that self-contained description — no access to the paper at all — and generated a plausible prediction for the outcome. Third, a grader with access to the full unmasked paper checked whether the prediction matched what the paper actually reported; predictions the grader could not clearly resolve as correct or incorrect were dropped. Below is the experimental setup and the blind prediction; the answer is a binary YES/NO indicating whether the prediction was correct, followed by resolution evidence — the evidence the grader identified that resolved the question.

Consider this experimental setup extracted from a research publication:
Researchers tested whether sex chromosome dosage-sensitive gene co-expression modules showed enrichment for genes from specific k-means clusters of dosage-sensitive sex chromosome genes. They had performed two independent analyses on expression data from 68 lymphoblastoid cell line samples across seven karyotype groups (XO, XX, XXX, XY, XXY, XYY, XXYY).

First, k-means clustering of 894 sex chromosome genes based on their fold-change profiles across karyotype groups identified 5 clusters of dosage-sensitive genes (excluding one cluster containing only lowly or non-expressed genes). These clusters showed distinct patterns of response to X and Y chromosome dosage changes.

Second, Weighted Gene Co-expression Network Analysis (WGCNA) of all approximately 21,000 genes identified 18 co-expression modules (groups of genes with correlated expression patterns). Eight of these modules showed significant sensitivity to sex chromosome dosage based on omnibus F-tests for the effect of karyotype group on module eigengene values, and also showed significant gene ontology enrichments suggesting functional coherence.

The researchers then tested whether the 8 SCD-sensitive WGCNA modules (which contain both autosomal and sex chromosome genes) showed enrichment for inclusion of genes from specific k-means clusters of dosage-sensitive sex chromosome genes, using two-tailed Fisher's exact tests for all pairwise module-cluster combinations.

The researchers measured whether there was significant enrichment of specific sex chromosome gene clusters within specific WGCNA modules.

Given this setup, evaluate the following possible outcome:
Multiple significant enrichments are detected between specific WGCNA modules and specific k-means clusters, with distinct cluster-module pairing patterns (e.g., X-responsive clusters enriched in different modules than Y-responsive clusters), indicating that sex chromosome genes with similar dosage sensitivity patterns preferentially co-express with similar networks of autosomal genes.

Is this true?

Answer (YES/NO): YES